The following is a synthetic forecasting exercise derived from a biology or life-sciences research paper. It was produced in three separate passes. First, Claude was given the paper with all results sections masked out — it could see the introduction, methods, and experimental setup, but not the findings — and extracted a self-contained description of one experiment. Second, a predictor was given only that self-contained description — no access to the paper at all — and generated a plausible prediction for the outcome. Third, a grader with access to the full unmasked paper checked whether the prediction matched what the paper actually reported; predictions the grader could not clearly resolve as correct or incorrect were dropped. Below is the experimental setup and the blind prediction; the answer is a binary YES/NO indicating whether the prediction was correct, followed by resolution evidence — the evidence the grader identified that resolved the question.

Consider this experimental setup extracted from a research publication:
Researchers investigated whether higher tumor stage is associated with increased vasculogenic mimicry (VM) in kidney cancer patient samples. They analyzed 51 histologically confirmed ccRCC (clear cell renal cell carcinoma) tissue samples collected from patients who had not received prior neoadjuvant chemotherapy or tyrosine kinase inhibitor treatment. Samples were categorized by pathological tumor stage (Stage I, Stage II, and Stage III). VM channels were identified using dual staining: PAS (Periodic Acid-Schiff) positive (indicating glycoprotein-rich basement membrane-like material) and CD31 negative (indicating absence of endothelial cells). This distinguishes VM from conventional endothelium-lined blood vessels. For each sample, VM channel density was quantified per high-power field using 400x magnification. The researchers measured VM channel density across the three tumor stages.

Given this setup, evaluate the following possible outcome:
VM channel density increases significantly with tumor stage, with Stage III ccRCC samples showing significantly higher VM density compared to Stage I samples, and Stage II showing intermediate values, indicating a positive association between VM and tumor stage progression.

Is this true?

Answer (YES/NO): NO